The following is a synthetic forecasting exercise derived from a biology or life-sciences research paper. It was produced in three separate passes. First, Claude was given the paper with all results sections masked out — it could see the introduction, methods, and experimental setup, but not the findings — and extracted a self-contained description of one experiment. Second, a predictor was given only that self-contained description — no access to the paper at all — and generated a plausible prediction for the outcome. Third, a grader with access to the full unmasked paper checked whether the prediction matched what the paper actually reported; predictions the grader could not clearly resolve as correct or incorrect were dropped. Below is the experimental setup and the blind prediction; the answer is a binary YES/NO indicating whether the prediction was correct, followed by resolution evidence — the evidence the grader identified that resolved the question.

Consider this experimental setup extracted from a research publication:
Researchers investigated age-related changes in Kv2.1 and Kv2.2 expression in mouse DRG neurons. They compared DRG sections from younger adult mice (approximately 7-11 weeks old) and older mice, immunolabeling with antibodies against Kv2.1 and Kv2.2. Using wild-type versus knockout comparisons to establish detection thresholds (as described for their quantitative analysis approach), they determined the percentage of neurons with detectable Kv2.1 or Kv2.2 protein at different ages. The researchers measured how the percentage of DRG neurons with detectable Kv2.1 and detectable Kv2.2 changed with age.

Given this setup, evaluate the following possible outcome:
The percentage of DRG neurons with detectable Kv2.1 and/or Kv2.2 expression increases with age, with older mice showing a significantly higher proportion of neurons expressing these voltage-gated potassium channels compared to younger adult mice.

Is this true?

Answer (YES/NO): NO